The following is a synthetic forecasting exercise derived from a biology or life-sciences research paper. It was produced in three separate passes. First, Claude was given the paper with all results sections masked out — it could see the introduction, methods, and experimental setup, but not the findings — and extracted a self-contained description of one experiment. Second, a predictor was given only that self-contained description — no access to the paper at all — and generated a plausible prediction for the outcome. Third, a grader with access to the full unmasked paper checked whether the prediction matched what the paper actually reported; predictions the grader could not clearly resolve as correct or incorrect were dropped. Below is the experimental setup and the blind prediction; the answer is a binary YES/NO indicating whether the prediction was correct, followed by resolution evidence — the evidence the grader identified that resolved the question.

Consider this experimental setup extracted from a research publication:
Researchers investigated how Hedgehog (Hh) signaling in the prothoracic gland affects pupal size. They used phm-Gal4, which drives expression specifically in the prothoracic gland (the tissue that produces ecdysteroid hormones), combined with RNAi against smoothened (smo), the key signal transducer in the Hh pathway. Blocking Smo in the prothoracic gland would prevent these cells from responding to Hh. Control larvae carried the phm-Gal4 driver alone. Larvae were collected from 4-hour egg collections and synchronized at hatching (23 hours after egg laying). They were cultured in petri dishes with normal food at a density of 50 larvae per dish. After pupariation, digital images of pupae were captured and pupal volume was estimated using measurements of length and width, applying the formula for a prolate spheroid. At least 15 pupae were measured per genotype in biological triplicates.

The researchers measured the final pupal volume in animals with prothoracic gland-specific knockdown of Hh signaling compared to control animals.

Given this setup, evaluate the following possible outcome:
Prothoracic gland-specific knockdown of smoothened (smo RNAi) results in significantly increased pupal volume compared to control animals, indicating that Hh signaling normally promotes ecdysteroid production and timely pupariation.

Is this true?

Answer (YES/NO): NO